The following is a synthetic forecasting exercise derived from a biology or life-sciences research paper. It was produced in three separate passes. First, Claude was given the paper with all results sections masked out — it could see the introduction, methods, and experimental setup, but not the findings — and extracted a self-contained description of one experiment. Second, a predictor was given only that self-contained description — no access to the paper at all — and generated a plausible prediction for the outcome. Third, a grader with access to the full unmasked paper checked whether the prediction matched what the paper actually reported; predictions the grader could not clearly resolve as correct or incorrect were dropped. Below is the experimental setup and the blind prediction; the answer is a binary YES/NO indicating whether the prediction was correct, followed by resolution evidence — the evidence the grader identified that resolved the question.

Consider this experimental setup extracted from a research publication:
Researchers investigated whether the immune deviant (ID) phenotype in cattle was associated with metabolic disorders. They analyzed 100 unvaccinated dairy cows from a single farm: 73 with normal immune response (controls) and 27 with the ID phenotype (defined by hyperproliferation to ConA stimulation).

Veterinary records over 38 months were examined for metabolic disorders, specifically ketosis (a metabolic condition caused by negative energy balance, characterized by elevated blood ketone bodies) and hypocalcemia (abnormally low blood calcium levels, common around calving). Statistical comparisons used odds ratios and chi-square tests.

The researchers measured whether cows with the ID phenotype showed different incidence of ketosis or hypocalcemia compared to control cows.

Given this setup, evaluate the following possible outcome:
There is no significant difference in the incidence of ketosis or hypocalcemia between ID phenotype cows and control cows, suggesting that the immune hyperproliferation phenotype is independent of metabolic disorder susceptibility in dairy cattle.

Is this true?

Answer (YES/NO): YES